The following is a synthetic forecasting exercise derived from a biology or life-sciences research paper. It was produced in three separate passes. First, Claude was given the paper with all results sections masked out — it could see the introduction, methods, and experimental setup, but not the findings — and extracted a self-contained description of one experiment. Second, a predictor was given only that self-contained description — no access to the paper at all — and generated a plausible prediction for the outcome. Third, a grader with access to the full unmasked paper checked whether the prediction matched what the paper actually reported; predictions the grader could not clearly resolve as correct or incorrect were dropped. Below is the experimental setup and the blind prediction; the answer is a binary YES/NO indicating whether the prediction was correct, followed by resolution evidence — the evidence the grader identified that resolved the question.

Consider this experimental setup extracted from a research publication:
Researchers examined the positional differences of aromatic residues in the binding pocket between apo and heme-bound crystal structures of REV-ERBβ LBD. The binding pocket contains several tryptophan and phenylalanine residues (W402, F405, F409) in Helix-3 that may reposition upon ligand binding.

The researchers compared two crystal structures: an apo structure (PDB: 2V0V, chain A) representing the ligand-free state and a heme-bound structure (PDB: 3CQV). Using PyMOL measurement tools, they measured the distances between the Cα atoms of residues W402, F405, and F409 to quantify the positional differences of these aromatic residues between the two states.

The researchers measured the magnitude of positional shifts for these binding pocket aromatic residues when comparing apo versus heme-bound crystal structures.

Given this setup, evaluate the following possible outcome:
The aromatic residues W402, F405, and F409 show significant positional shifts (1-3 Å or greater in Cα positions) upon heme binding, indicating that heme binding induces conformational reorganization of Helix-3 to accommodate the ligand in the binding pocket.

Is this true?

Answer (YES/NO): YES